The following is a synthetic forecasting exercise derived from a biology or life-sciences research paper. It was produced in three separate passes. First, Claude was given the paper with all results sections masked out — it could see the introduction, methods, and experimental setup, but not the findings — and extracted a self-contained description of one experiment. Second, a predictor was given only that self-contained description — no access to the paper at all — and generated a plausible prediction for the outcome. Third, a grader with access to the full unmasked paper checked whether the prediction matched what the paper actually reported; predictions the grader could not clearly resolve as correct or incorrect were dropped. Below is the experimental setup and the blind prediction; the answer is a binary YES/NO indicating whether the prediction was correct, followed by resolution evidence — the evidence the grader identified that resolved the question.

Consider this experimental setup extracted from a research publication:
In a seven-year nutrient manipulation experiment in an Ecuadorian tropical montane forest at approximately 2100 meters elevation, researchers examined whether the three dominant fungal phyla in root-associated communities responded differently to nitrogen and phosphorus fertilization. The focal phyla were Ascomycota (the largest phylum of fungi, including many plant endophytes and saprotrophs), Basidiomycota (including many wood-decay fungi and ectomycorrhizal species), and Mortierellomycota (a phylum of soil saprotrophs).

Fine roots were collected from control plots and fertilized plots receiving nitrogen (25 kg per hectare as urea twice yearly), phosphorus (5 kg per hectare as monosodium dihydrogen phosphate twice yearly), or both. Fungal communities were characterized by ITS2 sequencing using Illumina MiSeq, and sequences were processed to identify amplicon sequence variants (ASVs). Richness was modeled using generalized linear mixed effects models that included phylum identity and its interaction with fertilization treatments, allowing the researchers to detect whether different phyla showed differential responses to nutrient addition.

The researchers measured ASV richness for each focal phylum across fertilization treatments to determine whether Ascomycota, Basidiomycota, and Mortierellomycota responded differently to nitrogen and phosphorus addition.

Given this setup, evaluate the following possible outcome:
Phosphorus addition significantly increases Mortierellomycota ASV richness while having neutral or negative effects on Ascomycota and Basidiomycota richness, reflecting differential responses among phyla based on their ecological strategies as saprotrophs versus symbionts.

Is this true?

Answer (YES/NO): NO